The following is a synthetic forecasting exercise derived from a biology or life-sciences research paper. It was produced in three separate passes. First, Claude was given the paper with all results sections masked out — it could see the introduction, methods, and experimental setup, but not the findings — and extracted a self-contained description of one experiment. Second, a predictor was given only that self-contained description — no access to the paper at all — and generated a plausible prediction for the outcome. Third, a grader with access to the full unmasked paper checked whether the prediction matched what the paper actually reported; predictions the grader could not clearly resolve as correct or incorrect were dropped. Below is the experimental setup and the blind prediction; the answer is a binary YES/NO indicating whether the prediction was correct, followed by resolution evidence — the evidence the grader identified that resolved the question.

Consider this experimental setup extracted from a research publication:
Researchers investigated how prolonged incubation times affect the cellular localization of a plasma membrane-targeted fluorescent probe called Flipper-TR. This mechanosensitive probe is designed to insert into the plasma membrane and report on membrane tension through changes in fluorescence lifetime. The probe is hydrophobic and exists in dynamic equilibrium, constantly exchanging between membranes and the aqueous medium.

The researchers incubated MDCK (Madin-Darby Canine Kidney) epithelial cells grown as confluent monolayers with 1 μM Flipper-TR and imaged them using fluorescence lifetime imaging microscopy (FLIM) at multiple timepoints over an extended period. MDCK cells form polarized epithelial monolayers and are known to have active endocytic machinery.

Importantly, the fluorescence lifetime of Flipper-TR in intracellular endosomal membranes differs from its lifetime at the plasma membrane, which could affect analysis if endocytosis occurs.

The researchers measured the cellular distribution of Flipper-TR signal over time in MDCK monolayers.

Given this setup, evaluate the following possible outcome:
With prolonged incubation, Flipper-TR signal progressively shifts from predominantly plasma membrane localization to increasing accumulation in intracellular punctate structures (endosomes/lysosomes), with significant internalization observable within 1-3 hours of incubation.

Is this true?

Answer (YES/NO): NO